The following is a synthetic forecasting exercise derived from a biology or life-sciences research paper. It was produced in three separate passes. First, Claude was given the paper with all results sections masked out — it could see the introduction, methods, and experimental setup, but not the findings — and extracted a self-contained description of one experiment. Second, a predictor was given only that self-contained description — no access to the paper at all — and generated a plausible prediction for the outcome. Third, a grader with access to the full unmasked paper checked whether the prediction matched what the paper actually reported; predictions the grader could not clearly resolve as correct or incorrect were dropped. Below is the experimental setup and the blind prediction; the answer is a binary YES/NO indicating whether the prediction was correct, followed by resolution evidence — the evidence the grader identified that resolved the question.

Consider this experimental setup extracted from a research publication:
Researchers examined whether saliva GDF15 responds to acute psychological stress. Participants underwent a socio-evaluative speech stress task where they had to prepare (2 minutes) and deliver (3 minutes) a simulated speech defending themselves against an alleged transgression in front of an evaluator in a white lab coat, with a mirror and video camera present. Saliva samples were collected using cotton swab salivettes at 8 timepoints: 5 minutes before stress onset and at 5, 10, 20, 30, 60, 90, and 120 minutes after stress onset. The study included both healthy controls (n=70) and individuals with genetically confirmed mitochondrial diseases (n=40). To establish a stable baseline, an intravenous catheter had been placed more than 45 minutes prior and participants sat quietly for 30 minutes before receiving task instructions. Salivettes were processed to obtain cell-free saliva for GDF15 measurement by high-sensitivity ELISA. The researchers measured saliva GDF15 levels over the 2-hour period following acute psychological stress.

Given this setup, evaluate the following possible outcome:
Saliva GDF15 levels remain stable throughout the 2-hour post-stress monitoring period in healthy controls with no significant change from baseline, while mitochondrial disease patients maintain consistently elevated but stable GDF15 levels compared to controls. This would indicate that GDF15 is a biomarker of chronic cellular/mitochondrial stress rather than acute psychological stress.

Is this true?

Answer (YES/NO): NO